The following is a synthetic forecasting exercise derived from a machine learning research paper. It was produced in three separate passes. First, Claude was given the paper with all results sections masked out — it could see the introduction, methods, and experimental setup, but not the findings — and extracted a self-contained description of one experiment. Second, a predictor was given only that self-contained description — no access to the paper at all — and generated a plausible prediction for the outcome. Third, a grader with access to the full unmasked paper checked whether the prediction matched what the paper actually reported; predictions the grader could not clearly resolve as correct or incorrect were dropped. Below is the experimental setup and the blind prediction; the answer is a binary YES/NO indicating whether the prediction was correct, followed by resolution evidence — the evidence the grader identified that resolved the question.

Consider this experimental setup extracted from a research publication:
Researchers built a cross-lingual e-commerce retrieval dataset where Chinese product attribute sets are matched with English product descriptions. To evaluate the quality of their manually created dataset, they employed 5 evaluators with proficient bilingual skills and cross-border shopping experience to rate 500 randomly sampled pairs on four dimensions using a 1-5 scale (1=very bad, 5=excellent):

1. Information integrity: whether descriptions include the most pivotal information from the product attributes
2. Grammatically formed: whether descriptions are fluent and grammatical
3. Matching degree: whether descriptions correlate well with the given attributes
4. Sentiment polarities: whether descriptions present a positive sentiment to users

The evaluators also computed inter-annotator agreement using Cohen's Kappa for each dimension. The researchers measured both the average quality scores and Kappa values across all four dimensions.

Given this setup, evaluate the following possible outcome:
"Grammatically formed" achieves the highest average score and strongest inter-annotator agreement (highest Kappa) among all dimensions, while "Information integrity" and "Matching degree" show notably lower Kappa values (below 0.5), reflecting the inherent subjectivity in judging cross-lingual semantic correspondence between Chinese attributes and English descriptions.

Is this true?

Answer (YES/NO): NO